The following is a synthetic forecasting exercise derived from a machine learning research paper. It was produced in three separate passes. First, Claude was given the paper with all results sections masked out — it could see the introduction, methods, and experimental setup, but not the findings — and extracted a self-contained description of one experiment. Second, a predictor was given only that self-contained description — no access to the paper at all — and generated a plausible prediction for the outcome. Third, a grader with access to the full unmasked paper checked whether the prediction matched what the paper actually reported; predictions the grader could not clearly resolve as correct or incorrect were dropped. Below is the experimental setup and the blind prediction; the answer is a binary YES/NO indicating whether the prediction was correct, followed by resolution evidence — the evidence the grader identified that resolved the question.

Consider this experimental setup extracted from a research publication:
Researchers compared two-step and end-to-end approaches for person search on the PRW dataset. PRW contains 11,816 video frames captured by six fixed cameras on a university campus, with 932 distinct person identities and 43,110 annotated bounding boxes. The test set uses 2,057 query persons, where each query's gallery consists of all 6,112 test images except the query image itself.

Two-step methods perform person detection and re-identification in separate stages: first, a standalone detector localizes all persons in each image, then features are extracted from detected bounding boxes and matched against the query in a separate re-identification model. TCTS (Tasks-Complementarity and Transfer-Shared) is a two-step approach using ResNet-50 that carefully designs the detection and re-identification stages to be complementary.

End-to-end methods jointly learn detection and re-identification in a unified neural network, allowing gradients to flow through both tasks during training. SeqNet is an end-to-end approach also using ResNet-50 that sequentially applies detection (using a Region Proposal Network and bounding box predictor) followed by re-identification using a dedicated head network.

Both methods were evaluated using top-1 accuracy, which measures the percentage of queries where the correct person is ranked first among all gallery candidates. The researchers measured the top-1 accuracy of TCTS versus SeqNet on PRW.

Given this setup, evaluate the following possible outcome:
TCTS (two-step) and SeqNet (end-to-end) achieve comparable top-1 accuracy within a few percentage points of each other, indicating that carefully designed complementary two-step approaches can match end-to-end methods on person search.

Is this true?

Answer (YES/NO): NO